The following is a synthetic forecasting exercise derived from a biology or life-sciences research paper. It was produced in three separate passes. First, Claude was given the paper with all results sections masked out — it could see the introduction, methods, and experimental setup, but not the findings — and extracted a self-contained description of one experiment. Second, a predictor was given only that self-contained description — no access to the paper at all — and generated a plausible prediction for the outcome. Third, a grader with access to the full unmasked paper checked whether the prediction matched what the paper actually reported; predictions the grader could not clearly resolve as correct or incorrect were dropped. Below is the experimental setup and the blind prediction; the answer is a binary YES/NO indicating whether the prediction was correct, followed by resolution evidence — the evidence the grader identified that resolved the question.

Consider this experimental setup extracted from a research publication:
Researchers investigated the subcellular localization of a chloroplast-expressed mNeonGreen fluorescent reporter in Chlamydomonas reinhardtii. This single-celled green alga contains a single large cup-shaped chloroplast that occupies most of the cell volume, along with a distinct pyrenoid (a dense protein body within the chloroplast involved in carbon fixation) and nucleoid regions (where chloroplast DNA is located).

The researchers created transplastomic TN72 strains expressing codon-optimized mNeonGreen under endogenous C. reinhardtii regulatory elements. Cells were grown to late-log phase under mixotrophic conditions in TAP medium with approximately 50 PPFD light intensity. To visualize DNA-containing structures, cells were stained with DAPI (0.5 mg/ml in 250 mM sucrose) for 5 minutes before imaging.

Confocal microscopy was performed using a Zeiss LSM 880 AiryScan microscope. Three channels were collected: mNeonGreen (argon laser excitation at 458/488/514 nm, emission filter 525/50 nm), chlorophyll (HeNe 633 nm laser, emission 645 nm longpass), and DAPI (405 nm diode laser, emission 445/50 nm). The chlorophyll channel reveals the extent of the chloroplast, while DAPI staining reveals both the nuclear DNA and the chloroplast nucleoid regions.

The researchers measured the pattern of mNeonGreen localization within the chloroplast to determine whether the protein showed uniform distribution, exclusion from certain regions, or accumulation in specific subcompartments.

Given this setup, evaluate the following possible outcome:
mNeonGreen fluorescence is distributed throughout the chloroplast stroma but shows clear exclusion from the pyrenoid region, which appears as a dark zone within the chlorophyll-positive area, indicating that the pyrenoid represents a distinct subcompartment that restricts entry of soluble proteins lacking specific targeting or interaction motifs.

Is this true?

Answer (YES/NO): NO